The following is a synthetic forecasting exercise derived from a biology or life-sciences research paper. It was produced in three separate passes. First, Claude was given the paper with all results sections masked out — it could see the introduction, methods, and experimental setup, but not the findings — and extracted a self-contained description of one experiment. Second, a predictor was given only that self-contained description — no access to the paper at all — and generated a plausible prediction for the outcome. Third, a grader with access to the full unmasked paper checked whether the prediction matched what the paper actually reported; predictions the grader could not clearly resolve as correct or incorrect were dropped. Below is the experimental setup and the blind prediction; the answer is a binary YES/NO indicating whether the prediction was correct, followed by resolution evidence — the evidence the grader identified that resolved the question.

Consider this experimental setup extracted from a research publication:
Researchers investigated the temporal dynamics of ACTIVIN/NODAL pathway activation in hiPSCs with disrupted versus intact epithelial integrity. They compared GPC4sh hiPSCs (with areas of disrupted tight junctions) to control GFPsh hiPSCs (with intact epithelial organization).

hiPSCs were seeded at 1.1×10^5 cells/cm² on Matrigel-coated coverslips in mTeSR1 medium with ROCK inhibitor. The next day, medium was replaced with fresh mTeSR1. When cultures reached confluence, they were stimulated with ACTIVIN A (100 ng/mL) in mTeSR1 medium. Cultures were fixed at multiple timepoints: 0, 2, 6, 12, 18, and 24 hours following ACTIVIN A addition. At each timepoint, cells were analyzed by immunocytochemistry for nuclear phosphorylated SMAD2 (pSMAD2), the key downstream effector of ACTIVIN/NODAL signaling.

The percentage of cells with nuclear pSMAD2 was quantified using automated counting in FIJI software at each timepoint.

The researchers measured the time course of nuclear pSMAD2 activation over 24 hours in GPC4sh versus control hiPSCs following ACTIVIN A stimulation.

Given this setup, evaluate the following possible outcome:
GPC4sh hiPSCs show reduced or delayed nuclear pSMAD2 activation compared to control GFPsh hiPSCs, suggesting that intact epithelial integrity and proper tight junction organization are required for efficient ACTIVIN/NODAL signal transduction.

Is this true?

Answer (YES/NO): NO